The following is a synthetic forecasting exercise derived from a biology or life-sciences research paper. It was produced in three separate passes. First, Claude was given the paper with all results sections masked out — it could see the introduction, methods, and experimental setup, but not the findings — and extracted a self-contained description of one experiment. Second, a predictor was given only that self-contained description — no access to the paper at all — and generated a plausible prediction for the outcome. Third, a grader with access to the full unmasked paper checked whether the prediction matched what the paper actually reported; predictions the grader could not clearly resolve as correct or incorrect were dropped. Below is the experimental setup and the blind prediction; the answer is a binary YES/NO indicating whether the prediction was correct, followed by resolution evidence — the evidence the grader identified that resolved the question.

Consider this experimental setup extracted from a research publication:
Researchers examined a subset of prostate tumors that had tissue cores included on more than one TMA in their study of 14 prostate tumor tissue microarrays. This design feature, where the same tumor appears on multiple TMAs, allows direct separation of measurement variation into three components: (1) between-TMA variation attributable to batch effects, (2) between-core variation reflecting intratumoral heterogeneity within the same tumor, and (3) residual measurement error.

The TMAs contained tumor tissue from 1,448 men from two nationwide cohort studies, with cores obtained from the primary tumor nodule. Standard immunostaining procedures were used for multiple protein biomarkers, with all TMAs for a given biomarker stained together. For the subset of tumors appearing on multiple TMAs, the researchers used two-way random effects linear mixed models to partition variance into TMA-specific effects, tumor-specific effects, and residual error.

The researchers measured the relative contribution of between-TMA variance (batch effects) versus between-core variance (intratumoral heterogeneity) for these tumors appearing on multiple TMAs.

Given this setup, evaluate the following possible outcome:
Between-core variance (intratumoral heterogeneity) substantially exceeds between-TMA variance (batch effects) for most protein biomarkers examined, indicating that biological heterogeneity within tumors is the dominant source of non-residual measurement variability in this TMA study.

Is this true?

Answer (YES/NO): NO